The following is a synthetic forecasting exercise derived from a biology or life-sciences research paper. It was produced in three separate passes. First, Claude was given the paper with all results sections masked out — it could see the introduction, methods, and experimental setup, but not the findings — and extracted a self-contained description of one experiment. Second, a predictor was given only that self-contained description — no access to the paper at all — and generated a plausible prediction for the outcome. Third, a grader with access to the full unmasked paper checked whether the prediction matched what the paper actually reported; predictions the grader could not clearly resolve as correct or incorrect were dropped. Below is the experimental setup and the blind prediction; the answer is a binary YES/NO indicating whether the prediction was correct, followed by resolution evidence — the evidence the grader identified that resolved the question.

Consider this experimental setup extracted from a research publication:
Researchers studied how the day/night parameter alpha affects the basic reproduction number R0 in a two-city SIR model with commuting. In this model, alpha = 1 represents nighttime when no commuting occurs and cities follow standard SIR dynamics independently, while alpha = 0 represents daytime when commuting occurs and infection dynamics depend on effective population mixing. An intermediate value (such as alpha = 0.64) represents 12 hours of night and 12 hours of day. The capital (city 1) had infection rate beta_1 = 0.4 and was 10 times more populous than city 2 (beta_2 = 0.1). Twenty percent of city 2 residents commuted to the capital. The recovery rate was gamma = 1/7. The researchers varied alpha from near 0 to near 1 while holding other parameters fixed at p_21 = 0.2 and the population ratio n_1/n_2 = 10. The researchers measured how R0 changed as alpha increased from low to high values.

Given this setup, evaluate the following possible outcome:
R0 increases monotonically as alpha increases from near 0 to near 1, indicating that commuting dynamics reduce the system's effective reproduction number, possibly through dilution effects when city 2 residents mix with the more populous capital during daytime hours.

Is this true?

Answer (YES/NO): YES